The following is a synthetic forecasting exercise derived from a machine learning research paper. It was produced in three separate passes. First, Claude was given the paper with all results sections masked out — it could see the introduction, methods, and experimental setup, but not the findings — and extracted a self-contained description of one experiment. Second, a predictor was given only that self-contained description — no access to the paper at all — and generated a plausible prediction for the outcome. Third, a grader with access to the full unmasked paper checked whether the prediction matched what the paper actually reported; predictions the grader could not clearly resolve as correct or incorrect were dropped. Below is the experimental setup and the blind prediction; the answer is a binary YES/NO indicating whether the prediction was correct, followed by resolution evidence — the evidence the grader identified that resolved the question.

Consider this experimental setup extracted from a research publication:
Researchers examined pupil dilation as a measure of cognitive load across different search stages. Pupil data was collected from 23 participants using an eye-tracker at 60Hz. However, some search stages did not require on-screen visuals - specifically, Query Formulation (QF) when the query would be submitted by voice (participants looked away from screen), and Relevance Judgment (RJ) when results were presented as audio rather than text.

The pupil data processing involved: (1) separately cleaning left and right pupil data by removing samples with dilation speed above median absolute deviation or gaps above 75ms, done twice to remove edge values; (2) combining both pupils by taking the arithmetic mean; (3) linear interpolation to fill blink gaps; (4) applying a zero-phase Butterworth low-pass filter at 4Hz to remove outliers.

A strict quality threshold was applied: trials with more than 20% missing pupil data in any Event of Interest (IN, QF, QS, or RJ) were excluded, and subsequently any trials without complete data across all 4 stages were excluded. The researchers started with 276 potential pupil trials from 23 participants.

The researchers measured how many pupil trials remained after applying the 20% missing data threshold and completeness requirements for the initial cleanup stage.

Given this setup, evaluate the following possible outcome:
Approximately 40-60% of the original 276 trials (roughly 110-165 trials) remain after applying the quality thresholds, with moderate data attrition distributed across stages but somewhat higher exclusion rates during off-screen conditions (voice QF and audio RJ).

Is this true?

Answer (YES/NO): NO